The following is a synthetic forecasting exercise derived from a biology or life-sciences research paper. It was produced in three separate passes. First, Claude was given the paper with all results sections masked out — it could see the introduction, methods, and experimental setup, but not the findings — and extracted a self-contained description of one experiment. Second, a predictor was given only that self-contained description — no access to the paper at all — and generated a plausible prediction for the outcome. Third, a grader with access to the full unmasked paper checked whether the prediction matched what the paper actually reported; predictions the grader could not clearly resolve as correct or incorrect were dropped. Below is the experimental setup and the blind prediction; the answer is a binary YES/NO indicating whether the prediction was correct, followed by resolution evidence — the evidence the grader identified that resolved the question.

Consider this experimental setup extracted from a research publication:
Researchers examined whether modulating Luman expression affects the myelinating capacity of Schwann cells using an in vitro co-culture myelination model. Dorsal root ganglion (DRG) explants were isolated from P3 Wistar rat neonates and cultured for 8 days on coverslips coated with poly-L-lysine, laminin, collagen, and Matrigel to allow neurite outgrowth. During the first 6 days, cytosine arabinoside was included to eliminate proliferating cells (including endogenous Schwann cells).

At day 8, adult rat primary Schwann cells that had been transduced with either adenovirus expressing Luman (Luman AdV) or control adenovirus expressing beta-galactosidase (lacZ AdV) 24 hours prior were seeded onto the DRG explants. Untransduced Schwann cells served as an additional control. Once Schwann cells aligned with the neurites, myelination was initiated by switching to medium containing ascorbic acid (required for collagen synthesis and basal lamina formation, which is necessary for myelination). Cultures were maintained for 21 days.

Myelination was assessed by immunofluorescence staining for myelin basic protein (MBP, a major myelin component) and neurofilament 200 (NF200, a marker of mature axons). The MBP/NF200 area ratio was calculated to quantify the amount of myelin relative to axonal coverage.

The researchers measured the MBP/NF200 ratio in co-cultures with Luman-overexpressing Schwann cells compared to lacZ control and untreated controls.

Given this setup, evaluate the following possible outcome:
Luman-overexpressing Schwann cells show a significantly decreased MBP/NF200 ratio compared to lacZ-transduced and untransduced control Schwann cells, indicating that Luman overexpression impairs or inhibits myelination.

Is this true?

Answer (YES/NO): NO